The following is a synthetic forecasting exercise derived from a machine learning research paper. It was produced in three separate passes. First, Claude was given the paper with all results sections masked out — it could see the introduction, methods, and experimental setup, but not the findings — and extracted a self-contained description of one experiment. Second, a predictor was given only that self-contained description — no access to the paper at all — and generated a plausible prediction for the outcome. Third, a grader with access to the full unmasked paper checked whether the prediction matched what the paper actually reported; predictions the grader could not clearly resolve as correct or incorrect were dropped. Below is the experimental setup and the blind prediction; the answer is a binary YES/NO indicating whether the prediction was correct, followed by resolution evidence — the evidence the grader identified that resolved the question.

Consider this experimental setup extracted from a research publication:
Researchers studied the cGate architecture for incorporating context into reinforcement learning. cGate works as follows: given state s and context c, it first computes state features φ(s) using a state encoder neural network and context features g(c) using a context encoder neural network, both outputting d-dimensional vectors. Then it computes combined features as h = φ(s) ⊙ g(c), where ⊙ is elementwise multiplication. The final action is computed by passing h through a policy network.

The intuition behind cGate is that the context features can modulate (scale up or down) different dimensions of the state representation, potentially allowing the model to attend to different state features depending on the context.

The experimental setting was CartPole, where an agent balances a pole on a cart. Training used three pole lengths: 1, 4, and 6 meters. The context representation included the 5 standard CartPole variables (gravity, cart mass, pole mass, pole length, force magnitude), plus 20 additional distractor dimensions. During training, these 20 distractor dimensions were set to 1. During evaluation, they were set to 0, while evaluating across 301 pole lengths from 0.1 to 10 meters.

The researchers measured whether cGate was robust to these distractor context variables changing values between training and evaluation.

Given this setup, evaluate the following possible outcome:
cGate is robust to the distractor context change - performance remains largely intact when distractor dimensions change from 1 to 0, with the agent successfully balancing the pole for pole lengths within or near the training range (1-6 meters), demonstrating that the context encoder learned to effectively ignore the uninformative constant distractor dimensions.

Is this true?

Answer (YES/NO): NO